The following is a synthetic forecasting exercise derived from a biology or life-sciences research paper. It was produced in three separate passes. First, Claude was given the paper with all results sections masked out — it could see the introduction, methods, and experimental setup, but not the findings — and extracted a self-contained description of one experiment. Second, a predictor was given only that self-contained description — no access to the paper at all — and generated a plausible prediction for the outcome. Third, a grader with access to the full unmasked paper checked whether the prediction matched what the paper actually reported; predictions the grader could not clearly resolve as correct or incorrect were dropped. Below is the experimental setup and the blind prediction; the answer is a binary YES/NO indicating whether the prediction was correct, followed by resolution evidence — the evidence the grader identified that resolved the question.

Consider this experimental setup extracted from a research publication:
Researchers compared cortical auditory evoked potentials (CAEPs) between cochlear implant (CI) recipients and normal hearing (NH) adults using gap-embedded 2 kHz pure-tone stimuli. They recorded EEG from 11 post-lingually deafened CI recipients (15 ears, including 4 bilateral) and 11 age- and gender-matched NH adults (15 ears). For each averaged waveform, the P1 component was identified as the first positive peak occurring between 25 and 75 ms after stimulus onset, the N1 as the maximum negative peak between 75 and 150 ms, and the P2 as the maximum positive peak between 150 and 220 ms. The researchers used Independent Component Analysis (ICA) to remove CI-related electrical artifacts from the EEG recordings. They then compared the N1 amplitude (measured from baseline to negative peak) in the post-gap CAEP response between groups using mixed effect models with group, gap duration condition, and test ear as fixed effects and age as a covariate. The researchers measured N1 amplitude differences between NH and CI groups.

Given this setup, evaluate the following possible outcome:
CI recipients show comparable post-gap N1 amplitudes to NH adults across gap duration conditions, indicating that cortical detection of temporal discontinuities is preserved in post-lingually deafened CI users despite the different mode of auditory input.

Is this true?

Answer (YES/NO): NO